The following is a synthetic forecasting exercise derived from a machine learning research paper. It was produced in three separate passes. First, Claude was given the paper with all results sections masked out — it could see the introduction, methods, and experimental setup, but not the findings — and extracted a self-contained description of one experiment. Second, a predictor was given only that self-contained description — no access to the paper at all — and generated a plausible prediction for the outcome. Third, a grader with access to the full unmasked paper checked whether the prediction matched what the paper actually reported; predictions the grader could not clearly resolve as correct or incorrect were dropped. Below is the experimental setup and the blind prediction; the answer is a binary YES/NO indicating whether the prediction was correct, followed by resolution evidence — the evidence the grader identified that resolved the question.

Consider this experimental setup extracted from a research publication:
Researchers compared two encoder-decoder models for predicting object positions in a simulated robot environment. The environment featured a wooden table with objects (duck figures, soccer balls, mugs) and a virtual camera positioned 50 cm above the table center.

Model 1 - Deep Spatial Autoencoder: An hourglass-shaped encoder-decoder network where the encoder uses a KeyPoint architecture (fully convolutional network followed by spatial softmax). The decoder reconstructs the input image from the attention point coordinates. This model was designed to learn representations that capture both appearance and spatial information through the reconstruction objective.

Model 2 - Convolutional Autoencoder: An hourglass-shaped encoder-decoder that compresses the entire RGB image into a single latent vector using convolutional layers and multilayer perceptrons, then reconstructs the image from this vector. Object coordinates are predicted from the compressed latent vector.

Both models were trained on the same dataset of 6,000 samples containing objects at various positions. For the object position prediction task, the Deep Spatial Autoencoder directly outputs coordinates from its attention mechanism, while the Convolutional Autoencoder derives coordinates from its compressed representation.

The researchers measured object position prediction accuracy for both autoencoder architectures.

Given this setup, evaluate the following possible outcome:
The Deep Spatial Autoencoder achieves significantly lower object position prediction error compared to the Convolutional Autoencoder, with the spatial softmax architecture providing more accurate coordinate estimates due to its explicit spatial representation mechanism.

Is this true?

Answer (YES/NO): NO